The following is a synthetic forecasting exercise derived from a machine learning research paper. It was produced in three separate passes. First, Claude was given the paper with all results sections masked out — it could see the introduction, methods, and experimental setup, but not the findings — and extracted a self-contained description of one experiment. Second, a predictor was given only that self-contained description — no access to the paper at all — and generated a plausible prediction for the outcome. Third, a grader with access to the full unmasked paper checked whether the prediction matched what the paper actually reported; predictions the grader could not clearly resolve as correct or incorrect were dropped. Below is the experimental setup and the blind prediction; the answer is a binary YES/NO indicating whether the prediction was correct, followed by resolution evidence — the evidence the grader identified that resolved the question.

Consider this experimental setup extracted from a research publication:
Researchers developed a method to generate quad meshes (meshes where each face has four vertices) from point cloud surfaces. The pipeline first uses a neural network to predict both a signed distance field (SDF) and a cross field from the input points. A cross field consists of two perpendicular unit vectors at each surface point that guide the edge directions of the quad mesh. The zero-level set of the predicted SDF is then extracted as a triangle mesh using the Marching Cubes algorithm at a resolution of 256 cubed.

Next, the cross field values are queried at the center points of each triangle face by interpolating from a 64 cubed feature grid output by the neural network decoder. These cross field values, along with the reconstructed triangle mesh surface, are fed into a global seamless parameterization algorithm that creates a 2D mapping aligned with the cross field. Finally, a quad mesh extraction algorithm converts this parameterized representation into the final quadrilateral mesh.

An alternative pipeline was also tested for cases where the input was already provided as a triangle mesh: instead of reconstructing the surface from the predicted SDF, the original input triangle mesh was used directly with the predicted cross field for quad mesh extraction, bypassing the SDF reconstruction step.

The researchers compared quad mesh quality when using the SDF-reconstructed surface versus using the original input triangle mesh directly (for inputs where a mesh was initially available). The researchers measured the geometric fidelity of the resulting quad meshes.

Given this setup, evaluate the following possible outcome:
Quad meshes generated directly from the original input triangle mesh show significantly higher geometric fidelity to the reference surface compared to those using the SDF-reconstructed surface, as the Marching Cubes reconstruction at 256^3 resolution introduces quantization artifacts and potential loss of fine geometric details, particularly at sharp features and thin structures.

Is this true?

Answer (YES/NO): NO